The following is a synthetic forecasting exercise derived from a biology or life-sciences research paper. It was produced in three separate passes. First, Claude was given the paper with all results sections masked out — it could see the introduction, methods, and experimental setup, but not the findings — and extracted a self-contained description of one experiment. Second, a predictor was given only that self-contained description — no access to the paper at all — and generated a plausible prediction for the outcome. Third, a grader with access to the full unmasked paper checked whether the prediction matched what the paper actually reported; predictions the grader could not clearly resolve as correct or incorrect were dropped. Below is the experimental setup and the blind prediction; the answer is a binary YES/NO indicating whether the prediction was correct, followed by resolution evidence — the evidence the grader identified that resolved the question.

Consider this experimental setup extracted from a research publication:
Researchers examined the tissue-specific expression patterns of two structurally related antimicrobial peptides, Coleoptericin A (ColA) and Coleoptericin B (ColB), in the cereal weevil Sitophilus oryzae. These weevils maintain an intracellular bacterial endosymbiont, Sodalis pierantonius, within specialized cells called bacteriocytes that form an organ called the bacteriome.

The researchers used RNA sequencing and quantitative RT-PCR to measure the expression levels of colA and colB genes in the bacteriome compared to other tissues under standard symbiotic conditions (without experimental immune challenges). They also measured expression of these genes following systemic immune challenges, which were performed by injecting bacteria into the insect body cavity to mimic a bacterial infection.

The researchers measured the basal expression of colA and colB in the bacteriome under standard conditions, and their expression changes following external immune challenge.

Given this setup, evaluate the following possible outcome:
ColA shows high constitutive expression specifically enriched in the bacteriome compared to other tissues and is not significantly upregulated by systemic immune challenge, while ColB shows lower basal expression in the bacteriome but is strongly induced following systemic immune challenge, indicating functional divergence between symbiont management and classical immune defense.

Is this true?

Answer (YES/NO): NO